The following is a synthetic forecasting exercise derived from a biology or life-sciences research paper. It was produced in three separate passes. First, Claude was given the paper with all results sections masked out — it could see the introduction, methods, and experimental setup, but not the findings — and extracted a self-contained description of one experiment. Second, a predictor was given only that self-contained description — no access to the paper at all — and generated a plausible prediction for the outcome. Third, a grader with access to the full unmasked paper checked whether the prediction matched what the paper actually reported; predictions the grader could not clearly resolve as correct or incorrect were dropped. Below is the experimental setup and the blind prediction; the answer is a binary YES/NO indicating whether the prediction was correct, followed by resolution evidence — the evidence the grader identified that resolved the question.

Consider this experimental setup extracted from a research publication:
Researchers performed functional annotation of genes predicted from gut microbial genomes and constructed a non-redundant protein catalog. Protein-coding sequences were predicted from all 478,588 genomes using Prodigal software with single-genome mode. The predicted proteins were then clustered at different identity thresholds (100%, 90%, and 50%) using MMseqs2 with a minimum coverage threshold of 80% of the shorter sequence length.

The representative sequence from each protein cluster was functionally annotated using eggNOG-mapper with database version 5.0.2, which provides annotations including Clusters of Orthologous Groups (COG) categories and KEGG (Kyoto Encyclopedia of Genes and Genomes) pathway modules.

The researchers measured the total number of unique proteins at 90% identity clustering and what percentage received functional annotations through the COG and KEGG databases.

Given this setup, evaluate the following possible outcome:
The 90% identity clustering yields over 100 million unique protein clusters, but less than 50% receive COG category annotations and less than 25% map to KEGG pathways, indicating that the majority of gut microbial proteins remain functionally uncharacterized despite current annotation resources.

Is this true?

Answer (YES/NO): NO